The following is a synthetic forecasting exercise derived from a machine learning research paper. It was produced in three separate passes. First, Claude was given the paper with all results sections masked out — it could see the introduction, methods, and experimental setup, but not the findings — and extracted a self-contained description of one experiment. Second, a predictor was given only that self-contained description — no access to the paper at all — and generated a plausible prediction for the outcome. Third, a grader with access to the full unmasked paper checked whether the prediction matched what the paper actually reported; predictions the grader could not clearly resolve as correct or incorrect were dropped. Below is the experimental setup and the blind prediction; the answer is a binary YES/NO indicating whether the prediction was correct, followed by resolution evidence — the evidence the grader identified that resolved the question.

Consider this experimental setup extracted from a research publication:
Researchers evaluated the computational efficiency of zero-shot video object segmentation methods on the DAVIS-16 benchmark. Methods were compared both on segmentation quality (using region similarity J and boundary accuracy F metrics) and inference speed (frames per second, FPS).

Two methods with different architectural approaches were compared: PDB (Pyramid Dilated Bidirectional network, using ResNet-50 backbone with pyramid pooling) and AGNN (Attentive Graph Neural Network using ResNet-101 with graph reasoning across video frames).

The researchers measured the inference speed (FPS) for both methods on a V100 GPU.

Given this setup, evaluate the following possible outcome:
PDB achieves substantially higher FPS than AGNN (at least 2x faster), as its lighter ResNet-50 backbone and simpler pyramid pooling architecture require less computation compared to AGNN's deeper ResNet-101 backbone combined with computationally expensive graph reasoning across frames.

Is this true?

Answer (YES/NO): YES